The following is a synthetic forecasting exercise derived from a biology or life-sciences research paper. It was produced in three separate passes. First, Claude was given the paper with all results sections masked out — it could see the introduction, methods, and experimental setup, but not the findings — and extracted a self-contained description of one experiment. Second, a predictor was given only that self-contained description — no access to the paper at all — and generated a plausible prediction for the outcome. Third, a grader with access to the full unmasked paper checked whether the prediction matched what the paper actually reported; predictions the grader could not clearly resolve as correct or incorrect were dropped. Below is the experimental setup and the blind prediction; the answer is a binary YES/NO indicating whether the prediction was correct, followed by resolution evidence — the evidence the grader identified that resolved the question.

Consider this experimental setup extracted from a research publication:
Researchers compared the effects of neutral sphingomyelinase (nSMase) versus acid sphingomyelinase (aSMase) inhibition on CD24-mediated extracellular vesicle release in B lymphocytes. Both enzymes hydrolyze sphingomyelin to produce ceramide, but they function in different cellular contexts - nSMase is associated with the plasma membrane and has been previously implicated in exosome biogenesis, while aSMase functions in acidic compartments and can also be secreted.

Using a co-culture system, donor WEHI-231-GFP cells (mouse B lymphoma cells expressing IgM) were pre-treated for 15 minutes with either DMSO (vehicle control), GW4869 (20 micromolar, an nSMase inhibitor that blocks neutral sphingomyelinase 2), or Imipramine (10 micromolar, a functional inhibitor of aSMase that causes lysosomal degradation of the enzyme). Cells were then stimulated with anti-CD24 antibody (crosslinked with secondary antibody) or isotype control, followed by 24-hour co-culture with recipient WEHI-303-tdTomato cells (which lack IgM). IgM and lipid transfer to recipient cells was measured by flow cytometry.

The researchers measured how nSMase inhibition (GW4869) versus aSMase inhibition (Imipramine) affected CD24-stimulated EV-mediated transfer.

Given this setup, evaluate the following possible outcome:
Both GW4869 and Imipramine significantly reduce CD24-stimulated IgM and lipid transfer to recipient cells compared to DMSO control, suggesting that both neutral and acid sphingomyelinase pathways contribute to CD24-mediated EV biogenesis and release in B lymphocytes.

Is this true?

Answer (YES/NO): NO